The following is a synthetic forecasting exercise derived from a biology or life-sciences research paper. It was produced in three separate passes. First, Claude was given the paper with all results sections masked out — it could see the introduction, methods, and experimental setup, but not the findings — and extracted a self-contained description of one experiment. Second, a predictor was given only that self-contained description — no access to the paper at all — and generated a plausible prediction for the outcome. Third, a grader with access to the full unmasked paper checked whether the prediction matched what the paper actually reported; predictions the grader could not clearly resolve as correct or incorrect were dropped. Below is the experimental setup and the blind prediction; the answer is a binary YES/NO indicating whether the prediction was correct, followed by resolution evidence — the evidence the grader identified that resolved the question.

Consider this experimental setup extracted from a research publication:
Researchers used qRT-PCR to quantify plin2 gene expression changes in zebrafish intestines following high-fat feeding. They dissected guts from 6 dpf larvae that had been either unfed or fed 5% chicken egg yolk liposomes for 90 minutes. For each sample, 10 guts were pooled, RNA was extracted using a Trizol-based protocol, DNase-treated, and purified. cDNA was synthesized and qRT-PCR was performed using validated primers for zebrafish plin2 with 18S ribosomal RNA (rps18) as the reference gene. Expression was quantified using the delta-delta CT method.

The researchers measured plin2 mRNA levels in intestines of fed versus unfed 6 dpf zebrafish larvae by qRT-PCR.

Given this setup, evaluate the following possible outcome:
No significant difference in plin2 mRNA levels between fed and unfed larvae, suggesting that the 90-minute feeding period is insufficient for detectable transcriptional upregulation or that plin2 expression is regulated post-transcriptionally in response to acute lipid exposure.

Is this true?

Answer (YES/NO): NO